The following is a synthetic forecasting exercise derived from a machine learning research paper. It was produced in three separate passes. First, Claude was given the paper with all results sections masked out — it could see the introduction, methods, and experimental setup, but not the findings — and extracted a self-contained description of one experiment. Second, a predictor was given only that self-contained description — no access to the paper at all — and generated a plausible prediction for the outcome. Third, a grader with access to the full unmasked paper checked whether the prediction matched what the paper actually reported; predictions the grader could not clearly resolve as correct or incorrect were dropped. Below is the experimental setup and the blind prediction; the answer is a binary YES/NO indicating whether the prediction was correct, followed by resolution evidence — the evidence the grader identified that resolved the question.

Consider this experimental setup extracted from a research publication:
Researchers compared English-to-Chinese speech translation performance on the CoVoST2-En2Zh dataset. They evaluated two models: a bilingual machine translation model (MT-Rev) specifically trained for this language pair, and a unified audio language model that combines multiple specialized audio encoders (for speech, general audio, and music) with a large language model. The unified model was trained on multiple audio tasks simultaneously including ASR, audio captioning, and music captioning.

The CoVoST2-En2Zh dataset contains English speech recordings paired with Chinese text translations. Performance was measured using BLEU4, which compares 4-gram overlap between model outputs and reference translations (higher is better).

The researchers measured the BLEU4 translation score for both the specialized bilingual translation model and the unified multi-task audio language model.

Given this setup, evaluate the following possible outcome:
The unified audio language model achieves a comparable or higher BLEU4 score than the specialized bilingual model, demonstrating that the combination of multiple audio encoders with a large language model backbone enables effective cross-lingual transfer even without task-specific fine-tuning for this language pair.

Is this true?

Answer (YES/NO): YES